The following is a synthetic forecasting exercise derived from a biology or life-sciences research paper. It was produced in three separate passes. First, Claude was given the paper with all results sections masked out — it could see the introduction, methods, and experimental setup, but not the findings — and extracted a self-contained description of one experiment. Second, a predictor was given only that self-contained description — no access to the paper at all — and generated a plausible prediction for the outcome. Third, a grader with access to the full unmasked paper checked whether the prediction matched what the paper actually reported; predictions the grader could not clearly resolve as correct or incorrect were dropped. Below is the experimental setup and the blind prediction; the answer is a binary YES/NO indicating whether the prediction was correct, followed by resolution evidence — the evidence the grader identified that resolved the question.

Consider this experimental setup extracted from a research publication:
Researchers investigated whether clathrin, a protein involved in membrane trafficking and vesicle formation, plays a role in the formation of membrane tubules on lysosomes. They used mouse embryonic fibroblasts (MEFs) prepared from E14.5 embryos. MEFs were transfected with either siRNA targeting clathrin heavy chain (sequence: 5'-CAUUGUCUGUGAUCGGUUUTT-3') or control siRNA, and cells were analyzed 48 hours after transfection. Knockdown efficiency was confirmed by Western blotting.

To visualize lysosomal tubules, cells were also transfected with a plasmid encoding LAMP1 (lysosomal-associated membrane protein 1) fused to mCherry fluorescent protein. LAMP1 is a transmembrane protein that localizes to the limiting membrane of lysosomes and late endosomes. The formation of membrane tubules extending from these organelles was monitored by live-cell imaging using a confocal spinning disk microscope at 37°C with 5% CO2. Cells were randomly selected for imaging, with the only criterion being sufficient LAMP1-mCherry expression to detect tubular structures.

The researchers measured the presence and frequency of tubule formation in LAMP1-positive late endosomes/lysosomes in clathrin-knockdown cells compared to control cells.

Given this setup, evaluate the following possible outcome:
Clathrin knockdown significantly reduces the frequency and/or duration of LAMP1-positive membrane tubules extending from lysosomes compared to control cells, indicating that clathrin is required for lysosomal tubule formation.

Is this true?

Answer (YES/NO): YES